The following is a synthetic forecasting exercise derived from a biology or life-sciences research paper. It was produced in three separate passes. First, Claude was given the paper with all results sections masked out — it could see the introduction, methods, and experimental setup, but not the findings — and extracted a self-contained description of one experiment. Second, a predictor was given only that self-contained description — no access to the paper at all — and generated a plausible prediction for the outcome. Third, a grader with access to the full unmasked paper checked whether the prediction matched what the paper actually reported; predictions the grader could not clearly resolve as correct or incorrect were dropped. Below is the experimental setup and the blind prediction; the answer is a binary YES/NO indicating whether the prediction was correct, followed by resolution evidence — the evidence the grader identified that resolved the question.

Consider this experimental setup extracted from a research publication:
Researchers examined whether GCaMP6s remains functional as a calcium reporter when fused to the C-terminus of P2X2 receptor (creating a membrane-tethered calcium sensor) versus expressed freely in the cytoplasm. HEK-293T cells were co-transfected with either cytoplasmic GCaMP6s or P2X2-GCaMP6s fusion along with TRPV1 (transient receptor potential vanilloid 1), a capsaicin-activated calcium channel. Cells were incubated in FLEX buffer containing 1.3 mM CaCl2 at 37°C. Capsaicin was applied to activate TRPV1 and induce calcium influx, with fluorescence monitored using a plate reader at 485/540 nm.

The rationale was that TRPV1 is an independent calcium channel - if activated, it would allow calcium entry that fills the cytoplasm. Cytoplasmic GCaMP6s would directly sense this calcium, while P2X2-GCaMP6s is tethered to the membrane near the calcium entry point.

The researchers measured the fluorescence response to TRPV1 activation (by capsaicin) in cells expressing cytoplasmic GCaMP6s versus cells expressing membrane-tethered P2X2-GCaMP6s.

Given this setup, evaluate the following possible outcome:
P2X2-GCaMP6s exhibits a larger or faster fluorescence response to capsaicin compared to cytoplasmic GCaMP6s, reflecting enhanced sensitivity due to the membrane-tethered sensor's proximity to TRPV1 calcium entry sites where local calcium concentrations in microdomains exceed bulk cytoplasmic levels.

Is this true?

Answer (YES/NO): NO